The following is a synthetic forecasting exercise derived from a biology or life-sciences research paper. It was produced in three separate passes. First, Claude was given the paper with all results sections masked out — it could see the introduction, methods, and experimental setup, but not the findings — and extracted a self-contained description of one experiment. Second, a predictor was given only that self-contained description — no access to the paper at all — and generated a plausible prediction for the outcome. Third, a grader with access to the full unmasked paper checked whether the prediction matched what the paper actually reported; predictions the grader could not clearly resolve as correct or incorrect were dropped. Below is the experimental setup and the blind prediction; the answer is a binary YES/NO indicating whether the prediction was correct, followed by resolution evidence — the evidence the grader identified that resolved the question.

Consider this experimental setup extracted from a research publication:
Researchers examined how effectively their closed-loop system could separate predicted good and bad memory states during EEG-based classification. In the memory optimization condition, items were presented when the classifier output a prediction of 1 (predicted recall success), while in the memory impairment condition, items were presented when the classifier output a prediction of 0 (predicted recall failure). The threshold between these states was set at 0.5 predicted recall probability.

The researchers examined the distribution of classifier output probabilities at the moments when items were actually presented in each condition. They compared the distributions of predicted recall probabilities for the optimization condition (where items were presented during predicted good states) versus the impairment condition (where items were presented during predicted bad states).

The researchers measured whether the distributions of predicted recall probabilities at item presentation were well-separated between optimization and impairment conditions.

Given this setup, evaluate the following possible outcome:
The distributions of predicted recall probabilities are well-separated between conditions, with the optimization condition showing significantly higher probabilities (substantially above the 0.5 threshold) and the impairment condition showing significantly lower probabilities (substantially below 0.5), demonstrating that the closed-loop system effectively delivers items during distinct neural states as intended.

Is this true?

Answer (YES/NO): NO